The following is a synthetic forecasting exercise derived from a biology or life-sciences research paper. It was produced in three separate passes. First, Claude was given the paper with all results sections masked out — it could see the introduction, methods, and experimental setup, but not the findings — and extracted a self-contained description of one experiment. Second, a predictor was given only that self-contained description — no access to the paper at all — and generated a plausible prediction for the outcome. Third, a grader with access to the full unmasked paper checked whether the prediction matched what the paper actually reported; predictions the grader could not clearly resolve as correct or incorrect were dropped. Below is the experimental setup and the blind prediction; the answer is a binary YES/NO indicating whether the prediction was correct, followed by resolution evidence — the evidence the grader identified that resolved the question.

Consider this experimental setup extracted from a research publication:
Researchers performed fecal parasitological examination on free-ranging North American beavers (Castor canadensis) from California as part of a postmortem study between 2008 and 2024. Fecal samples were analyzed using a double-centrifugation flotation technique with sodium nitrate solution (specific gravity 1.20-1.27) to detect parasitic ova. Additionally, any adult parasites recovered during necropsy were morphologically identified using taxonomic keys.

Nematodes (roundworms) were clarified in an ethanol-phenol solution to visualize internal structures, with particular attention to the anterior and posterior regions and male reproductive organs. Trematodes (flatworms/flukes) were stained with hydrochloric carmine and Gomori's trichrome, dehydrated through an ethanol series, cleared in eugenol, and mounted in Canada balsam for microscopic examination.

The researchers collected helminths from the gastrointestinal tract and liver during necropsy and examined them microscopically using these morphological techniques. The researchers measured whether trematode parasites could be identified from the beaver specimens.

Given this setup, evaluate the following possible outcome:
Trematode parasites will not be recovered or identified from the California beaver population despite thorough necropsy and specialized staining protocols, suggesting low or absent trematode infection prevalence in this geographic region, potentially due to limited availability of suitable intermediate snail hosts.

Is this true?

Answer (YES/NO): NO